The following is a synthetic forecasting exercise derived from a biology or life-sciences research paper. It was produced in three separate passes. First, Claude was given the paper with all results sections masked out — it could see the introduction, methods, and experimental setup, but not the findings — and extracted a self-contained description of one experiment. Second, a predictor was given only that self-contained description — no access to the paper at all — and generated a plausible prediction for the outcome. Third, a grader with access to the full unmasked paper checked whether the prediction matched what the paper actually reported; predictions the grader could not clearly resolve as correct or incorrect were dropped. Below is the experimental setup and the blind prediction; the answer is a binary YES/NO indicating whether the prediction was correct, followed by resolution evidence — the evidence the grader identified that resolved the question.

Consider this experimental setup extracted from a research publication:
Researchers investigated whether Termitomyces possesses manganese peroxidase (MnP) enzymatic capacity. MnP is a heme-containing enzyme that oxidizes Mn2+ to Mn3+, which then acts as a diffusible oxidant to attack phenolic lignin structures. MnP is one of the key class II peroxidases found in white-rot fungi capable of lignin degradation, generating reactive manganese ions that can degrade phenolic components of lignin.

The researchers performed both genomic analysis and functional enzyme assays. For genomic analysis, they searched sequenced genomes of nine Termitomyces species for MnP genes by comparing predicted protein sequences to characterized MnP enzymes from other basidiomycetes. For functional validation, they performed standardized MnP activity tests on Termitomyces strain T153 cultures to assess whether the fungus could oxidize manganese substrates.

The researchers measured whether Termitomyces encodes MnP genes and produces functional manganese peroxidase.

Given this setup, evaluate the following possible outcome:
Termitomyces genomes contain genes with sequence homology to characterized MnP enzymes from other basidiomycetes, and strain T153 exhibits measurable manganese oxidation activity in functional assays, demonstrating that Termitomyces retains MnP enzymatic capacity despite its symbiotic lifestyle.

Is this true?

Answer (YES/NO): YES